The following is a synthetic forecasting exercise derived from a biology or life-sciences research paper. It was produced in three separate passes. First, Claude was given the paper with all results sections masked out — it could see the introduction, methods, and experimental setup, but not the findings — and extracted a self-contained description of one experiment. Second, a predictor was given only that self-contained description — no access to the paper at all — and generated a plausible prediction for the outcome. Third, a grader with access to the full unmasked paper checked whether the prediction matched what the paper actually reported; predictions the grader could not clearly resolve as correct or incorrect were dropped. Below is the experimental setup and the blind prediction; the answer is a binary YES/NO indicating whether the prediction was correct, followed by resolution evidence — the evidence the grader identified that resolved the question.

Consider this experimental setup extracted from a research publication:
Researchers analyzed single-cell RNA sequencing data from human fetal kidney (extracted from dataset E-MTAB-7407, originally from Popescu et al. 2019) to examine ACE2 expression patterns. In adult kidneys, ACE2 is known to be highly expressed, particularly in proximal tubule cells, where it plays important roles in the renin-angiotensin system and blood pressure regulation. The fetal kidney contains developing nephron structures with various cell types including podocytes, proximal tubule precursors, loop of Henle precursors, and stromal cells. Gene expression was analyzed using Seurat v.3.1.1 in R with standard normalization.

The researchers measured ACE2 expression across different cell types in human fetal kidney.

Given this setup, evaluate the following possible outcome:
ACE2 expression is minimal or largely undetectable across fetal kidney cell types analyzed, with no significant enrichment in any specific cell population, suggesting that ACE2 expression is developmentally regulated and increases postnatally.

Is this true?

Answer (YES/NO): YES